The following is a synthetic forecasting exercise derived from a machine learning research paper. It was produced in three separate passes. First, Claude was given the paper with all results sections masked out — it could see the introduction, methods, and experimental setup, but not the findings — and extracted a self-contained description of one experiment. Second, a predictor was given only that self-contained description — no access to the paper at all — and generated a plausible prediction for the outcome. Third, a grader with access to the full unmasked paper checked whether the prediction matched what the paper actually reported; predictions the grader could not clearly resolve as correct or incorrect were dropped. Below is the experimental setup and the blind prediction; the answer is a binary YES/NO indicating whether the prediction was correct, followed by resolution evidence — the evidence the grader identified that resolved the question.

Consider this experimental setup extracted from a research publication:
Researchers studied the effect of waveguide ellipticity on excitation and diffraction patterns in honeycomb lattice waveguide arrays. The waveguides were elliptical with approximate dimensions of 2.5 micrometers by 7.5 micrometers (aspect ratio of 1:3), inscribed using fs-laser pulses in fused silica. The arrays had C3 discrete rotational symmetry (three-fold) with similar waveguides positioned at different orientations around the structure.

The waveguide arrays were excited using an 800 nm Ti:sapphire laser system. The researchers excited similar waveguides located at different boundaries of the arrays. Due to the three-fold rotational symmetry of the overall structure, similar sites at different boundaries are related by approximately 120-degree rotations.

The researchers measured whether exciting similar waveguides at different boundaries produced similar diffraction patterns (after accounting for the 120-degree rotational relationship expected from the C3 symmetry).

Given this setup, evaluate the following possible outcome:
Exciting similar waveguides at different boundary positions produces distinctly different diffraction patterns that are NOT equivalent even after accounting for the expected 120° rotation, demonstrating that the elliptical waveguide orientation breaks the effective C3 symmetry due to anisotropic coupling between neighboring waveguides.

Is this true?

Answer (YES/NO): NO